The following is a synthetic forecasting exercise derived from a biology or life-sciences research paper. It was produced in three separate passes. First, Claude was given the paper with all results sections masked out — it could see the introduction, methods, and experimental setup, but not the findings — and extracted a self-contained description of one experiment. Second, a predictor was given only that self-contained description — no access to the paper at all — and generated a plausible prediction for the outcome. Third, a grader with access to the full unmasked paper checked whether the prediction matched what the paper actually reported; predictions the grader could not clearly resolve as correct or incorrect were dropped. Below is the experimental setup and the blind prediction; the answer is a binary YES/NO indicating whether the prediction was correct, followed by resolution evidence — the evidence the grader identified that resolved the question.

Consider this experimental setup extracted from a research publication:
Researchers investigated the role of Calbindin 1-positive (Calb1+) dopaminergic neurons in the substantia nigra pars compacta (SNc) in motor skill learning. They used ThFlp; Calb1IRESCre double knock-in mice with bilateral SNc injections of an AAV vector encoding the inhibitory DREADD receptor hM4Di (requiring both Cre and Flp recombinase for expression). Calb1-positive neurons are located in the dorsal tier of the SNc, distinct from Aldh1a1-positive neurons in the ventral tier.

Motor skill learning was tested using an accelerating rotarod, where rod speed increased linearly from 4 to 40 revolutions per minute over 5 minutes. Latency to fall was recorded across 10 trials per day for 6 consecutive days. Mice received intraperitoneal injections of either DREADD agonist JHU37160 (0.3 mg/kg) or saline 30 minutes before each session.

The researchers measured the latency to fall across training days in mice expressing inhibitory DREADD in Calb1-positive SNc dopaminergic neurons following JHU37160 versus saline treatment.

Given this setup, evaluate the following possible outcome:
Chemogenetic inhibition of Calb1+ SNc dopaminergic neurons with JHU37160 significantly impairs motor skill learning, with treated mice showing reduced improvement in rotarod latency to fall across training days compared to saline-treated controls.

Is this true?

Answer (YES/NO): NO